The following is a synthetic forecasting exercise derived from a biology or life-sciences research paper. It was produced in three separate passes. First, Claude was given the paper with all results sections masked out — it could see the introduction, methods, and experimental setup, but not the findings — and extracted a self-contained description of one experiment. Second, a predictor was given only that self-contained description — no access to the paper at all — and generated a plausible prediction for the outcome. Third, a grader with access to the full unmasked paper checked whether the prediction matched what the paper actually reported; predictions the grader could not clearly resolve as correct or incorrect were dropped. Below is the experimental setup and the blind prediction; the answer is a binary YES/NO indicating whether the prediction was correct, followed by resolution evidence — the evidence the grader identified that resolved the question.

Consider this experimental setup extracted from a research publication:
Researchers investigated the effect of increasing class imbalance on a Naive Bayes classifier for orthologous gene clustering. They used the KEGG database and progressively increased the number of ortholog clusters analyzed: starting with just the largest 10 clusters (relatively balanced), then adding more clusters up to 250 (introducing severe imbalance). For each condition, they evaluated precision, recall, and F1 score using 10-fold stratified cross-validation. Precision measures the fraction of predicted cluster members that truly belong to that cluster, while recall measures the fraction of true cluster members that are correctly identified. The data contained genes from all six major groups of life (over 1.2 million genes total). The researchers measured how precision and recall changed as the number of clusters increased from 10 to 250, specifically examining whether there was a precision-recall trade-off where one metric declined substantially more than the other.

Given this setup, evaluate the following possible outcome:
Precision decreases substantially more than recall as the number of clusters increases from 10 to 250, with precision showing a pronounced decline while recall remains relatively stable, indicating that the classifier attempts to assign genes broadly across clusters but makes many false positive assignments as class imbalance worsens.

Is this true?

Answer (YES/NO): NO